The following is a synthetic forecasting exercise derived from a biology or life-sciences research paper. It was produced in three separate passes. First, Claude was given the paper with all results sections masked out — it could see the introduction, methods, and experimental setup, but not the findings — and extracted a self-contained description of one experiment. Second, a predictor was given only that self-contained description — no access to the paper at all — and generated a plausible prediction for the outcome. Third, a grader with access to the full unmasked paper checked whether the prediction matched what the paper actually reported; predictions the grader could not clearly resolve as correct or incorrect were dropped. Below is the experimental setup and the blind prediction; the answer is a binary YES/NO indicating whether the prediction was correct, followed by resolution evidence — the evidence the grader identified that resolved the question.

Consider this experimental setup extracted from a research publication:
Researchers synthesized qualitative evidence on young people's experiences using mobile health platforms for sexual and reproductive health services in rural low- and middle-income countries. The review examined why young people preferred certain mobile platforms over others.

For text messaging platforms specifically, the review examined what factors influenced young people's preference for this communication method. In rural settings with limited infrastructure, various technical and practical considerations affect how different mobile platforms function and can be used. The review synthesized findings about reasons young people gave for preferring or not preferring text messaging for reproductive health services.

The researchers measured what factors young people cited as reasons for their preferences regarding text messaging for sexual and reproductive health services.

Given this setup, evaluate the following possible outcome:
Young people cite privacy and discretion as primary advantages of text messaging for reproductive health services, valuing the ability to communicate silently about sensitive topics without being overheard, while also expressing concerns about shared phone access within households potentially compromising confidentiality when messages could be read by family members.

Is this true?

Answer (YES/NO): NO